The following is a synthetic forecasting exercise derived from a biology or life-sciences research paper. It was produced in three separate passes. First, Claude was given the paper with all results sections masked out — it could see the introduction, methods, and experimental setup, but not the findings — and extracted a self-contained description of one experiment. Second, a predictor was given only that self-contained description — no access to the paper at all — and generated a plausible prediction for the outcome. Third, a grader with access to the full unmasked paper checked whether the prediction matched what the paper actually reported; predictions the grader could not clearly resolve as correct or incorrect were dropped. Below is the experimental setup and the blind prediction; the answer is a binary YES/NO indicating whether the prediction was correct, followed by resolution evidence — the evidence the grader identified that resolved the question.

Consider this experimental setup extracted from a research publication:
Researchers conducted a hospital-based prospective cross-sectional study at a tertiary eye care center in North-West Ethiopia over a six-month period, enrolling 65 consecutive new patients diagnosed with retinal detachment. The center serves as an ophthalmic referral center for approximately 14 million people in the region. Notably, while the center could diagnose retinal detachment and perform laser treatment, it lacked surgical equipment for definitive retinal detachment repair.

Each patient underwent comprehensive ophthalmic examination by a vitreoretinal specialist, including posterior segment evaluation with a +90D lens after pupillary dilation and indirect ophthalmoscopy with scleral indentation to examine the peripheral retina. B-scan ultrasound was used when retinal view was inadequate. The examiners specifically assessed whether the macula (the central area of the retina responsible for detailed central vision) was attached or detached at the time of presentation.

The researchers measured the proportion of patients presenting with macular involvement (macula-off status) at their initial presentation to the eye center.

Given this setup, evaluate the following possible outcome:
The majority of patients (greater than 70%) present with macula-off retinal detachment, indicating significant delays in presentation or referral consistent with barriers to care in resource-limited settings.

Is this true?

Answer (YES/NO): YES